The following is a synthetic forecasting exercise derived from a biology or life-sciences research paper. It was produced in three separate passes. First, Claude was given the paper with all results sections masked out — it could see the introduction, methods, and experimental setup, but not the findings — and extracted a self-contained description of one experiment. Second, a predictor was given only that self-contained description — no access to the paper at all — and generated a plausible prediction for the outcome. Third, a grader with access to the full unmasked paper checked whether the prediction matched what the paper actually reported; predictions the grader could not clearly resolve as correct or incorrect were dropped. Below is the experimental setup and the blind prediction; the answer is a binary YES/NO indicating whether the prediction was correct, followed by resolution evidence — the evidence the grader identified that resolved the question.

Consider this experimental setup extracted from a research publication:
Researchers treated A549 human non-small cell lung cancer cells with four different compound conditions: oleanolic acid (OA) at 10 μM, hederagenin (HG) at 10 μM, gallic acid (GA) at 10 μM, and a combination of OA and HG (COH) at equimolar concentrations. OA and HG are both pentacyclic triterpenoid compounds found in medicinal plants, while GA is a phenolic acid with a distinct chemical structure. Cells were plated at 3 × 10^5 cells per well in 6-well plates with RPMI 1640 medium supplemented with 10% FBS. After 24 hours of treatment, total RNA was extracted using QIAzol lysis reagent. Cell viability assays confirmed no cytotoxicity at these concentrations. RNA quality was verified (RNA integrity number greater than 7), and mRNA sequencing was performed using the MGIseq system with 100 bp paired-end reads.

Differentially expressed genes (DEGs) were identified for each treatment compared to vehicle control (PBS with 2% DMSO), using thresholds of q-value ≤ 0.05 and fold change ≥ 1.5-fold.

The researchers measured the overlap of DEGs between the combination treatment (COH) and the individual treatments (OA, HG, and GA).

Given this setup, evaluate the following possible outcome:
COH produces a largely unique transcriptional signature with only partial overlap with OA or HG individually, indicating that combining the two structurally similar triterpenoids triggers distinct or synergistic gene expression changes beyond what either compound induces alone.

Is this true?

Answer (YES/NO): NO